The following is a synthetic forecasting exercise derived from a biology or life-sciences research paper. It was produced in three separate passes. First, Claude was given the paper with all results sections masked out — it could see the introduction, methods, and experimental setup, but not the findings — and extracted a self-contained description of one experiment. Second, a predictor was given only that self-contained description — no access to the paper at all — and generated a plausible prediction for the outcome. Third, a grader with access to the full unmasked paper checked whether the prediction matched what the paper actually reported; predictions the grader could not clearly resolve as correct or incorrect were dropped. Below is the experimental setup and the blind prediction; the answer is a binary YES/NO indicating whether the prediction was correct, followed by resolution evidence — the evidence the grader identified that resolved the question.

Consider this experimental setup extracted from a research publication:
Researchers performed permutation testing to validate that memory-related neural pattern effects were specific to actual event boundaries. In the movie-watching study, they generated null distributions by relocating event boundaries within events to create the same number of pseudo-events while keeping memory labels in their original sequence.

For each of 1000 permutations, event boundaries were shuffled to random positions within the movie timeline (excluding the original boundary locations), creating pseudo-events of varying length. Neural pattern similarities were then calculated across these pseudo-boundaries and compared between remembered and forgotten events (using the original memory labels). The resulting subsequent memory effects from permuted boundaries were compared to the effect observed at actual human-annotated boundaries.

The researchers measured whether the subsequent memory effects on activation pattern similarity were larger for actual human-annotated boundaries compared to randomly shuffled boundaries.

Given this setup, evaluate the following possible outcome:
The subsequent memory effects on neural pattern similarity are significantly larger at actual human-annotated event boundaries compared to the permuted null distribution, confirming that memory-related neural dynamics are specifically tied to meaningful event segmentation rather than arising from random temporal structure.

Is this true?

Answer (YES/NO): YES